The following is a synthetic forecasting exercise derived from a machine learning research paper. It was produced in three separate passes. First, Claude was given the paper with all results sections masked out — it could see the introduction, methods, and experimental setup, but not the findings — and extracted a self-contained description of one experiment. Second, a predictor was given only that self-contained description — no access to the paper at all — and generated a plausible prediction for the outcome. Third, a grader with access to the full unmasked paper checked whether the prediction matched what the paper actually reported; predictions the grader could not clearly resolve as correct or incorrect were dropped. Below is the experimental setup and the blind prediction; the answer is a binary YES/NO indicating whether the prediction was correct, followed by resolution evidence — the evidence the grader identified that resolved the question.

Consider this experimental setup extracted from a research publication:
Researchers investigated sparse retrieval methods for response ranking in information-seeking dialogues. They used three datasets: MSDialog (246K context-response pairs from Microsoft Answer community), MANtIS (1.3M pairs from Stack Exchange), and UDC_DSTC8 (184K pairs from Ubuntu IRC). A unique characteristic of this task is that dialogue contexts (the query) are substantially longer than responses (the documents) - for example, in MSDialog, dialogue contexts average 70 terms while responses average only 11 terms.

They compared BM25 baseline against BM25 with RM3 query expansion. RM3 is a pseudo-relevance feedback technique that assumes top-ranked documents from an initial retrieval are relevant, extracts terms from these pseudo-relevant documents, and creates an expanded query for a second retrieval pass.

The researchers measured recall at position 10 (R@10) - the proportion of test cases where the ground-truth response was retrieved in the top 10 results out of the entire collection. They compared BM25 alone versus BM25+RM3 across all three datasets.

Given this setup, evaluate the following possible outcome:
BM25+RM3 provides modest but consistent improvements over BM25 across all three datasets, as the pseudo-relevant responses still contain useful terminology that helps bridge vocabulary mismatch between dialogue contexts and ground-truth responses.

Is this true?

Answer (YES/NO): NO